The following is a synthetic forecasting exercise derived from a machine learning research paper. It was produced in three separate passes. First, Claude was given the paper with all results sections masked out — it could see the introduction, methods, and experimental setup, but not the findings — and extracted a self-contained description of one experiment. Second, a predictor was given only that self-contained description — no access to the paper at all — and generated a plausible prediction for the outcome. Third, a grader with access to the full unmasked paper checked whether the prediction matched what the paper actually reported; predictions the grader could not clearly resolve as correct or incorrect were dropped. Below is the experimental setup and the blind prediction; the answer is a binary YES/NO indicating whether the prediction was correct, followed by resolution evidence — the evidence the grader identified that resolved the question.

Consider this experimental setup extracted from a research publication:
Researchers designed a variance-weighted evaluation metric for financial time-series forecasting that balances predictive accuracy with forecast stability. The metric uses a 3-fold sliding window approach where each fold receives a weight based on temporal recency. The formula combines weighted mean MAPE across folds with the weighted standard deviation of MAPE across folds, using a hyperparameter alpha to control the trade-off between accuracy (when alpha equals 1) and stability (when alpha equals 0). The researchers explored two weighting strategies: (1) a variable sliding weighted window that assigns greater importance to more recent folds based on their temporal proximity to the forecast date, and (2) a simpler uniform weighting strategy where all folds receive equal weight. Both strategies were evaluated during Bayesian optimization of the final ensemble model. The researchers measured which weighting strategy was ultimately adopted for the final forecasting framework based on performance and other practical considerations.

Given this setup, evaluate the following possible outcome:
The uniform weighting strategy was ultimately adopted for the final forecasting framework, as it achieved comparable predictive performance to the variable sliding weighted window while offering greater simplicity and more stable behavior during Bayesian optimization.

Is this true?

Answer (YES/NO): NO